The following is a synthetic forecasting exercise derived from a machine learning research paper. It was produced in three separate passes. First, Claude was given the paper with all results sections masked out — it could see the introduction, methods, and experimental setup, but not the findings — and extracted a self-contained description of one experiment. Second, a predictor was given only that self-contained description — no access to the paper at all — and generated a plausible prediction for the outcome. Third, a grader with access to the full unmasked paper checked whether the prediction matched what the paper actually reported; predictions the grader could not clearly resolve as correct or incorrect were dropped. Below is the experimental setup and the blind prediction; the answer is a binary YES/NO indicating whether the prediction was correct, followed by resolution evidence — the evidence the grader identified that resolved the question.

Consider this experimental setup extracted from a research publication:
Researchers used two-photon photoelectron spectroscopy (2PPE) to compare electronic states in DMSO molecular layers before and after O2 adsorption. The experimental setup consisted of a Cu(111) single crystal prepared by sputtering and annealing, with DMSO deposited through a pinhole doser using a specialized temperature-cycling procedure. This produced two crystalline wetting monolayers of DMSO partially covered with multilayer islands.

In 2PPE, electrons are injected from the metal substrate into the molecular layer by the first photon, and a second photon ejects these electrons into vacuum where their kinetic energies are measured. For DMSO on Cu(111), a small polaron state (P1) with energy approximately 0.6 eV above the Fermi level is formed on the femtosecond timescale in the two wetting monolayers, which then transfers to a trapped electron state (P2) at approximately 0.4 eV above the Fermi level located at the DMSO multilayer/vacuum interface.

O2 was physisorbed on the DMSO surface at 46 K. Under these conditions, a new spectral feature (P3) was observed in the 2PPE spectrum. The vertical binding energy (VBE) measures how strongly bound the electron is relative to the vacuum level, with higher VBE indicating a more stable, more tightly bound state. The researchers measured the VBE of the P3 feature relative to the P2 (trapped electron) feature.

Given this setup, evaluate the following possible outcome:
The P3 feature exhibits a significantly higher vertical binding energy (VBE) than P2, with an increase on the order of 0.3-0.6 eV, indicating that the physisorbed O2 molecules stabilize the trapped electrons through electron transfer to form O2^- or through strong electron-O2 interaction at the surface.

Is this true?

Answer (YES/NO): NO